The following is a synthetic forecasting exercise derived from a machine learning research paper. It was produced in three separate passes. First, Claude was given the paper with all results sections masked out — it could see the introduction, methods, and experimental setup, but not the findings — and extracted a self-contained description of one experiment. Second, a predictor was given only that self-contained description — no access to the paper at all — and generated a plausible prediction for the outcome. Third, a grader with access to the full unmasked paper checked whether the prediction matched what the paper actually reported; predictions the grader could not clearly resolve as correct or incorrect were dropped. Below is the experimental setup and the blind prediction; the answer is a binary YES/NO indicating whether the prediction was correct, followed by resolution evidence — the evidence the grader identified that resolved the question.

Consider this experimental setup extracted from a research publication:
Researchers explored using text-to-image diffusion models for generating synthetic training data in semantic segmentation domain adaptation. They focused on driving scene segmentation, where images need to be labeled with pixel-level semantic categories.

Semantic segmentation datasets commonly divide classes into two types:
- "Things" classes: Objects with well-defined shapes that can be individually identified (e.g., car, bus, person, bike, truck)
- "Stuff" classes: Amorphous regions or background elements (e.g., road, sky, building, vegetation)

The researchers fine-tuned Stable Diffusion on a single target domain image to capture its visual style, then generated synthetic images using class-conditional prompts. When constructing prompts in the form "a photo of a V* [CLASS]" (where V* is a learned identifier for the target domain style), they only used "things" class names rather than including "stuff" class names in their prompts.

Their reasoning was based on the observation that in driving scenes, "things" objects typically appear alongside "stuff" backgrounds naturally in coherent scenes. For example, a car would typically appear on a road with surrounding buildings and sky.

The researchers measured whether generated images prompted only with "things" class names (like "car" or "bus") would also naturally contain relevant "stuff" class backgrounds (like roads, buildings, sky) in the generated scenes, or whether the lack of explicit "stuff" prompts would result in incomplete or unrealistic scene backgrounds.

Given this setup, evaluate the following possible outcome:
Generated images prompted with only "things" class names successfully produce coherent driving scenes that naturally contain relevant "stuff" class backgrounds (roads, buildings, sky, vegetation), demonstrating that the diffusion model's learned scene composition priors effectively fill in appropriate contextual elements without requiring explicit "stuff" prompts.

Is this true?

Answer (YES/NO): YES